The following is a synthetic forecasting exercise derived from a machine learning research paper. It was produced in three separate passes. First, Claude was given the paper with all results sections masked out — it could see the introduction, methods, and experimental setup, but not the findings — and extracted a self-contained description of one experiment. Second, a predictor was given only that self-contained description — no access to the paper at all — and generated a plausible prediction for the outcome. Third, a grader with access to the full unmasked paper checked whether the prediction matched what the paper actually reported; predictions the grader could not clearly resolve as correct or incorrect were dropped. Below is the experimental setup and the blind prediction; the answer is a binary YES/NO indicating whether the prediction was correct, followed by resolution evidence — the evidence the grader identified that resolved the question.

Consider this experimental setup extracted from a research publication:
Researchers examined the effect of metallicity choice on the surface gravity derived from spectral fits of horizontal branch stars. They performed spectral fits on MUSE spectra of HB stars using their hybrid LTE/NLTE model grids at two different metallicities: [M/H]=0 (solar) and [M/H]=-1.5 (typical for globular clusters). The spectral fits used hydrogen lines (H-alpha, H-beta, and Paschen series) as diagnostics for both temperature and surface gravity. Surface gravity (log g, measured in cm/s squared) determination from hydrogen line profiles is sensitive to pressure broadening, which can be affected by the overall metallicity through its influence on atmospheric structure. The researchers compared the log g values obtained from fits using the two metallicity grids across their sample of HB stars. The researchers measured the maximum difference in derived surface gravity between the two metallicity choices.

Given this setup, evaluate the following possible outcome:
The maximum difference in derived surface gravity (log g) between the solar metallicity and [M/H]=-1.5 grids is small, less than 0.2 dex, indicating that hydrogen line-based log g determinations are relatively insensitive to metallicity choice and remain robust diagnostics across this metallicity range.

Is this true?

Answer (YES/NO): YES